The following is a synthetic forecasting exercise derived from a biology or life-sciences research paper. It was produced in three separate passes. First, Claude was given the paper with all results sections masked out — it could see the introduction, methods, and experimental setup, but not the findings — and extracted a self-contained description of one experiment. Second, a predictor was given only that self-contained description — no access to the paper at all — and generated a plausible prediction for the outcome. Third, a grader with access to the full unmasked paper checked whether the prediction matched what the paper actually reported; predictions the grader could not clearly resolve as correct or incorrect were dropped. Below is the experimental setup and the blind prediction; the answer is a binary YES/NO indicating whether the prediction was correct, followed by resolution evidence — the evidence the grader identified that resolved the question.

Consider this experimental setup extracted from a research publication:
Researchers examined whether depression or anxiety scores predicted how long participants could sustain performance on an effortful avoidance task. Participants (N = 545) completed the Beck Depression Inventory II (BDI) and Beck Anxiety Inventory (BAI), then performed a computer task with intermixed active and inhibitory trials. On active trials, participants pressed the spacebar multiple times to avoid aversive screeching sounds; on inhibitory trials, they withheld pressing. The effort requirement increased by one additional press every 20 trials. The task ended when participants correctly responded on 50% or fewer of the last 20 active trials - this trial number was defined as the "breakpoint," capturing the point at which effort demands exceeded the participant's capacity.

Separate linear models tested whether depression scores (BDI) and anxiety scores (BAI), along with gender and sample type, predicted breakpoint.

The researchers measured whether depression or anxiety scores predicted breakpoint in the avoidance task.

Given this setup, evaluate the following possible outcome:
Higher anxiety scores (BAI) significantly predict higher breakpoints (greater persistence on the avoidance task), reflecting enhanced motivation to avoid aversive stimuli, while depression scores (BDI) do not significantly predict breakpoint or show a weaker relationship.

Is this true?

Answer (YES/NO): NO